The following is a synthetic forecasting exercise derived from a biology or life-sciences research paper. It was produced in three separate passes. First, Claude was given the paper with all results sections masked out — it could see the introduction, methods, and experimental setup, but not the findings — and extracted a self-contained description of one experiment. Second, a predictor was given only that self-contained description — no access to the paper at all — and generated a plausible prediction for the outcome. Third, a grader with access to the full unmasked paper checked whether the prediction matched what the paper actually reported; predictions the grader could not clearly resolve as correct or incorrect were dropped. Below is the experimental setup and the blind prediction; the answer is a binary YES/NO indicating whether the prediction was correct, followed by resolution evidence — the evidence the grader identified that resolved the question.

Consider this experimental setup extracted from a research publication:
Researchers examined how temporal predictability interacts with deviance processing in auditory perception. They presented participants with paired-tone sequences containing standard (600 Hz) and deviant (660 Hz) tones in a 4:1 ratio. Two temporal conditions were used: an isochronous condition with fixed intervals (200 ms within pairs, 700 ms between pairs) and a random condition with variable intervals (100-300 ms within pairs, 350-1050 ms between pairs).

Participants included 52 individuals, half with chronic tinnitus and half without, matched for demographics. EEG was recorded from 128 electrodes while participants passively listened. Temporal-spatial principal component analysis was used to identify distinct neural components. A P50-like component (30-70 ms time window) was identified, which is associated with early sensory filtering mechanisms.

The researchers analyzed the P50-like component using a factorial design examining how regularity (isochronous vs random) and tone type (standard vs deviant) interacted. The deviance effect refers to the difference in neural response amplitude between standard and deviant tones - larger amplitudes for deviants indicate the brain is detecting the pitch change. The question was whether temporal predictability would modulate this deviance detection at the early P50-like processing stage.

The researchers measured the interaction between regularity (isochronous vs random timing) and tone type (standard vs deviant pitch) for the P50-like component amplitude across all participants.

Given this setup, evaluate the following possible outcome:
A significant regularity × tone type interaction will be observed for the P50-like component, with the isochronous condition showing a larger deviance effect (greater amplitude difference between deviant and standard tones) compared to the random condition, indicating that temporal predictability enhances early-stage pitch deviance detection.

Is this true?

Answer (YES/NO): YES